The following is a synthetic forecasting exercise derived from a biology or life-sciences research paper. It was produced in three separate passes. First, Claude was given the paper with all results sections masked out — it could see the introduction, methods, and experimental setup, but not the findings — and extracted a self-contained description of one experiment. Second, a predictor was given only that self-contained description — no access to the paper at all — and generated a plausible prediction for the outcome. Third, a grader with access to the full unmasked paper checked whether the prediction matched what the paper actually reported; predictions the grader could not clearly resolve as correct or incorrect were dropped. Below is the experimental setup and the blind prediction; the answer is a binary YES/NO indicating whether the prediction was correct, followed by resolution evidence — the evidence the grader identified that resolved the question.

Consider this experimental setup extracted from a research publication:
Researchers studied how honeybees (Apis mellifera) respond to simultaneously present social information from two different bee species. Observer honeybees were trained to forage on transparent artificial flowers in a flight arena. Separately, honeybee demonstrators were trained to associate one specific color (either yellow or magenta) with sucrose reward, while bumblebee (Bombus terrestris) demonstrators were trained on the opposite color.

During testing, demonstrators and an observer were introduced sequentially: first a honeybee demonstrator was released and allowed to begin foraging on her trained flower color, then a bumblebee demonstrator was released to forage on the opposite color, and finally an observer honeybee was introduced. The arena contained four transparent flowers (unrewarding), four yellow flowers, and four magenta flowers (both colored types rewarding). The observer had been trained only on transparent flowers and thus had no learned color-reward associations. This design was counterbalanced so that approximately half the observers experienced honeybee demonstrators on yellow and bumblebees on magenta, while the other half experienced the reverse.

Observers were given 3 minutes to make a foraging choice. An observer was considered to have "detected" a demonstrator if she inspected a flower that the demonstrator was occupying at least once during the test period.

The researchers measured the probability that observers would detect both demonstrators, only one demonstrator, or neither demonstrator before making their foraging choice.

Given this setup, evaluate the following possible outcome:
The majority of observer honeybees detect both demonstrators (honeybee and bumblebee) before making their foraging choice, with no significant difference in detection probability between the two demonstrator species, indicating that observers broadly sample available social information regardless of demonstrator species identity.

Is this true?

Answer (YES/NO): NO